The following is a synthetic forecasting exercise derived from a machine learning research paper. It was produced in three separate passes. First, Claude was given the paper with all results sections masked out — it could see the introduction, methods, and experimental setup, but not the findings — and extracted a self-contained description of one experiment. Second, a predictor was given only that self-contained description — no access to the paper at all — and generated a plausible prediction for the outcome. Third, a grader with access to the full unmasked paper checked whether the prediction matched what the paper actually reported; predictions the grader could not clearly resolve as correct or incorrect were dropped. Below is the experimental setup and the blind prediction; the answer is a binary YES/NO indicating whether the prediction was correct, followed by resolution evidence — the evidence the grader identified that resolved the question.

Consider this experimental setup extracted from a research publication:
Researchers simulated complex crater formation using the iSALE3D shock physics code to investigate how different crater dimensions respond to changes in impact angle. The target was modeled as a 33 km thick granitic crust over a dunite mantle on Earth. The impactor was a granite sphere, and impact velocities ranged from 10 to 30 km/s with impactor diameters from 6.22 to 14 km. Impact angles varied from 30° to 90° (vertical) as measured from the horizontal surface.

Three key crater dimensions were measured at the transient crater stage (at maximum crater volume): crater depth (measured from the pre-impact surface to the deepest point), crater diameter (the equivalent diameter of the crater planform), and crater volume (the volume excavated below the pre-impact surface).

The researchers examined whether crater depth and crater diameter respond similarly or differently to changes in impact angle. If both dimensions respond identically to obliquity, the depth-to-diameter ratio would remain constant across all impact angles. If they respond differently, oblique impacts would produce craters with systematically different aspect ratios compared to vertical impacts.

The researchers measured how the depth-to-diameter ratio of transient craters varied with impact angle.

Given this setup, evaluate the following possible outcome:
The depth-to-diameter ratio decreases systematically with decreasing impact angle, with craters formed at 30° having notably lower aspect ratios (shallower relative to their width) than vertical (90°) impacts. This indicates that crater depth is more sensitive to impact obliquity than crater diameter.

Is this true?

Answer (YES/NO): YES